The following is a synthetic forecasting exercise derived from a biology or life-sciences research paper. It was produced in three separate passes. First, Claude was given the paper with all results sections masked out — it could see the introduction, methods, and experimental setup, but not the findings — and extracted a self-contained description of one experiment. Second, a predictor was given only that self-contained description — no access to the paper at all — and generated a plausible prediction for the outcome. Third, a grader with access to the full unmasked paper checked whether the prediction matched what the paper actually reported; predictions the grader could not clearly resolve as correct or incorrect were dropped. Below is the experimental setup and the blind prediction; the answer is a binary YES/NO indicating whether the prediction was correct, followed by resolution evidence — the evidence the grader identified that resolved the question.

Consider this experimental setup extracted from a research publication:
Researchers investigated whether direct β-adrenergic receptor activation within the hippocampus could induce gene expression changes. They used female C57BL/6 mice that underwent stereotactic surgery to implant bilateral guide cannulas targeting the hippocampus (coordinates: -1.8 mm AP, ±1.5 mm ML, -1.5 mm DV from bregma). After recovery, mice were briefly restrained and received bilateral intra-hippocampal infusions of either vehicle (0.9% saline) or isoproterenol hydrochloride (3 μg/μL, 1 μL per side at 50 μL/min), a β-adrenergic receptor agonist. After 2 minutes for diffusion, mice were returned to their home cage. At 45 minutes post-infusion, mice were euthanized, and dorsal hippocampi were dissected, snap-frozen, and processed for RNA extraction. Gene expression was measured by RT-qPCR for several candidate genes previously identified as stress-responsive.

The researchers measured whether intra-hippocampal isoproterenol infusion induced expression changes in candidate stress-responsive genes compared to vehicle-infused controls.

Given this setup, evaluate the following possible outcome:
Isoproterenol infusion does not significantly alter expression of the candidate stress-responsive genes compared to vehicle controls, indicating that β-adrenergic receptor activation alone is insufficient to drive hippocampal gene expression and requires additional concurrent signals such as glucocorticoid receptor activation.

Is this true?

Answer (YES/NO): NO